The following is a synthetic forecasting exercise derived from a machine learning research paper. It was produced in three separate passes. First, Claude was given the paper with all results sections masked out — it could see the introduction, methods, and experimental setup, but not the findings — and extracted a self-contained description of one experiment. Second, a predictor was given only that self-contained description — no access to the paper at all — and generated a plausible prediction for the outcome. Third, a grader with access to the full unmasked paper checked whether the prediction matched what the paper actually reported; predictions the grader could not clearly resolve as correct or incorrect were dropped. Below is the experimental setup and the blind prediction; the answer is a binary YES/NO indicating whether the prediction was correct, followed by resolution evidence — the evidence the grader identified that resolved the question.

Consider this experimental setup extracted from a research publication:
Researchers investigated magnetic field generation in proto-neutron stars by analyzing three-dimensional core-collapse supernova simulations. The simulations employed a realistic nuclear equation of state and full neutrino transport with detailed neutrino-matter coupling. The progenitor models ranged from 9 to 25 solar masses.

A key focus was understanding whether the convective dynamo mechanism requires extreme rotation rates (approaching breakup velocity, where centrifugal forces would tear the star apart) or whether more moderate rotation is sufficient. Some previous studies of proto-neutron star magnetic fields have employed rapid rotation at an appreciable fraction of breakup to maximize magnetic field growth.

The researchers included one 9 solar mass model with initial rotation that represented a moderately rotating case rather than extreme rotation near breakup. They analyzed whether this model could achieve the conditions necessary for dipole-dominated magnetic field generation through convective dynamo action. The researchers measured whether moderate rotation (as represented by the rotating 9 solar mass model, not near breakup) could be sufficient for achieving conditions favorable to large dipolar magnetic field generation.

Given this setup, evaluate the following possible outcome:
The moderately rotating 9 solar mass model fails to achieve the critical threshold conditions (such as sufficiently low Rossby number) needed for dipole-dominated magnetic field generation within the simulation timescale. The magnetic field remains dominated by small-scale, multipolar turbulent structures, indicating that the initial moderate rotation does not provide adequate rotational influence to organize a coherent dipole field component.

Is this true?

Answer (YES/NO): NO